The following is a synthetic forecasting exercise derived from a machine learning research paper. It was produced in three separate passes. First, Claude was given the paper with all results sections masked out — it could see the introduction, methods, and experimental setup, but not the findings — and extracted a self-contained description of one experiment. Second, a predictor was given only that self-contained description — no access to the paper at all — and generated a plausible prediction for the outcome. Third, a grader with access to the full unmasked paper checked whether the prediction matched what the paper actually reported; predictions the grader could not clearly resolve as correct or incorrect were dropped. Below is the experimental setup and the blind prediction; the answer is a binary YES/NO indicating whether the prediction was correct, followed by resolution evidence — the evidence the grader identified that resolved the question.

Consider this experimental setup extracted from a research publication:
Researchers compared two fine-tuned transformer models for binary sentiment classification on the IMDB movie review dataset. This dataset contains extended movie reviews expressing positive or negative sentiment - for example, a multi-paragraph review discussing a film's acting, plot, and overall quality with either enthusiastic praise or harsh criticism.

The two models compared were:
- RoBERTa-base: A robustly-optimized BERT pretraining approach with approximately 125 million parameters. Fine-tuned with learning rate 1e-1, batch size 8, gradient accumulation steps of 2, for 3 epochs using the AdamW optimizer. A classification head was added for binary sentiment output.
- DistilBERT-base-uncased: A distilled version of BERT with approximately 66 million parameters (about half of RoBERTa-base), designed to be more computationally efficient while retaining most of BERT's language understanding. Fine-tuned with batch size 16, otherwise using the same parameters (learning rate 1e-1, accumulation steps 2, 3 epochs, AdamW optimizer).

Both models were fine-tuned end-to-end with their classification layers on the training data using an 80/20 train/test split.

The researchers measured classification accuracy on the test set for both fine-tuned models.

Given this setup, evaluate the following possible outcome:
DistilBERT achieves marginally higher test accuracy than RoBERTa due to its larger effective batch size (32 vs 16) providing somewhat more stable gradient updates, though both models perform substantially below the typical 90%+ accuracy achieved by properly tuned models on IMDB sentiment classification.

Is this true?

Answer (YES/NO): NO